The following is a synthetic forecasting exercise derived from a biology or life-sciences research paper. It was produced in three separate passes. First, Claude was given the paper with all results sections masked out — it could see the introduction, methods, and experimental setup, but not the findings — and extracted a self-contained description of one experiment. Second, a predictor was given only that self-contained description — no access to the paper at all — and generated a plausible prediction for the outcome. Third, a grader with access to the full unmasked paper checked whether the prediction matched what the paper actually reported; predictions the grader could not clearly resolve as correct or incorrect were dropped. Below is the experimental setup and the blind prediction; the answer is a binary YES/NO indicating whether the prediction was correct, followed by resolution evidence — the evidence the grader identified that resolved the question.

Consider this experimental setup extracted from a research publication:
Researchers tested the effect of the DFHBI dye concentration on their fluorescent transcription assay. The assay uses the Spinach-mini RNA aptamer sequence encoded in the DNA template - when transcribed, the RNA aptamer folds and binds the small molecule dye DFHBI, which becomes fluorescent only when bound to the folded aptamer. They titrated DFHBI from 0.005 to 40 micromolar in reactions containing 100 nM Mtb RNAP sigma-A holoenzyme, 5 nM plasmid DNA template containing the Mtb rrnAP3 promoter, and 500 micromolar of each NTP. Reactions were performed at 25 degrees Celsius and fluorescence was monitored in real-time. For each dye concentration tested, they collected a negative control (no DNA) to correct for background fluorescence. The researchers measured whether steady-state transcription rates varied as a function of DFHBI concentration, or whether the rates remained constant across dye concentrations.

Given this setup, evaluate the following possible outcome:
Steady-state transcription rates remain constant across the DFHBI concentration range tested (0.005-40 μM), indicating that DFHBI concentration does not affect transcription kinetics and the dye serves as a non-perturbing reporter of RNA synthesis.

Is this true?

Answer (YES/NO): NO